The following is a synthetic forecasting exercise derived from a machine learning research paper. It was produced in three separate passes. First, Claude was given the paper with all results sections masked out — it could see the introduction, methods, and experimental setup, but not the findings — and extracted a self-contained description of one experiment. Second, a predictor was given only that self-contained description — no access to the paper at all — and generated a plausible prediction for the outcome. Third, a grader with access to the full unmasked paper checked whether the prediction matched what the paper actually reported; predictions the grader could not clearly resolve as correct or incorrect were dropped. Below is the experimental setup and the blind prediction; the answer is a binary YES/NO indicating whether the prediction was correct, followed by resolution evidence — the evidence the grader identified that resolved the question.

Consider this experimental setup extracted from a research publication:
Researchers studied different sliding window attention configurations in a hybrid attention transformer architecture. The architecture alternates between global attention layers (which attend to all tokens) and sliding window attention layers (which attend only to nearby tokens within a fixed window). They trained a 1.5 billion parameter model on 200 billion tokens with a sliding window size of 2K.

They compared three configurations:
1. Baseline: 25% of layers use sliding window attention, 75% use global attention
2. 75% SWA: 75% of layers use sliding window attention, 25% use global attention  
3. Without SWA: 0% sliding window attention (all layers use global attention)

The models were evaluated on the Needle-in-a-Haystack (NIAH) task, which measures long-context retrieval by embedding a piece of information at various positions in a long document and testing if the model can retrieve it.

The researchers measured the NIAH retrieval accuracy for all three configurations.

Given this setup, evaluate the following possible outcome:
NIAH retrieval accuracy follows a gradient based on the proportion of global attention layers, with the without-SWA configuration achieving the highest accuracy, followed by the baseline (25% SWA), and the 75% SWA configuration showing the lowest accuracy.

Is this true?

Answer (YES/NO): NO